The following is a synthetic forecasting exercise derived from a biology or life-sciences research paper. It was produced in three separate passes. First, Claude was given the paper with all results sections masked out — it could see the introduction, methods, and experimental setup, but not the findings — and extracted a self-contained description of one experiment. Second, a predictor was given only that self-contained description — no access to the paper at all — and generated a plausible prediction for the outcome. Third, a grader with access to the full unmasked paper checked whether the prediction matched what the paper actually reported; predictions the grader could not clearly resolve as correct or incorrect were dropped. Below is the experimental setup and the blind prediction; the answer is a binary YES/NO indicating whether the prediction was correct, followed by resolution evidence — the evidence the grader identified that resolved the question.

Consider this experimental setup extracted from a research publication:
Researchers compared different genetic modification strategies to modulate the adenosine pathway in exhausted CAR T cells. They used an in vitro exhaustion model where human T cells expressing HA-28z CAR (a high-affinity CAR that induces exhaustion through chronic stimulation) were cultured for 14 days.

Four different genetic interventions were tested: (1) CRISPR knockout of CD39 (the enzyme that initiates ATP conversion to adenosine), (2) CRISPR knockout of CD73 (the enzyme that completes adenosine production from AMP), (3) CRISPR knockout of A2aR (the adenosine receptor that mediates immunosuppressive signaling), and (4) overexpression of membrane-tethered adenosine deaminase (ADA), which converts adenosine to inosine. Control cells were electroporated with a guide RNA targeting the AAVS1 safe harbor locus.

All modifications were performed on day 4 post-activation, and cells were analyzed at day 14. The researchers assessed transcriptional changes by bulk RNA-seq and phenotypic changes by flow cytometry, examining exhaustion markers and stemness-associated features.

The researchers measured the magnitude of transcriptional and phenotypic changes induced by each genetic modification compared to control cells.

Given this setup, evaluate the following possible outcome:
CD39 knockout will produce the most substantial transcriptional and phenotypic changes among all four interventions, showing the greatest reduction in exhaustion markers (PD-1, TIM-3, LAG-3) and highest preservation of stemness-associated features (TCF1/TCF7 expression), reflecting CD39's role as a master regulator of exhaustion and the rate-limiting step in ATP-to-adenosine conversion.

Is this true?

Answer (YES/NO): NO